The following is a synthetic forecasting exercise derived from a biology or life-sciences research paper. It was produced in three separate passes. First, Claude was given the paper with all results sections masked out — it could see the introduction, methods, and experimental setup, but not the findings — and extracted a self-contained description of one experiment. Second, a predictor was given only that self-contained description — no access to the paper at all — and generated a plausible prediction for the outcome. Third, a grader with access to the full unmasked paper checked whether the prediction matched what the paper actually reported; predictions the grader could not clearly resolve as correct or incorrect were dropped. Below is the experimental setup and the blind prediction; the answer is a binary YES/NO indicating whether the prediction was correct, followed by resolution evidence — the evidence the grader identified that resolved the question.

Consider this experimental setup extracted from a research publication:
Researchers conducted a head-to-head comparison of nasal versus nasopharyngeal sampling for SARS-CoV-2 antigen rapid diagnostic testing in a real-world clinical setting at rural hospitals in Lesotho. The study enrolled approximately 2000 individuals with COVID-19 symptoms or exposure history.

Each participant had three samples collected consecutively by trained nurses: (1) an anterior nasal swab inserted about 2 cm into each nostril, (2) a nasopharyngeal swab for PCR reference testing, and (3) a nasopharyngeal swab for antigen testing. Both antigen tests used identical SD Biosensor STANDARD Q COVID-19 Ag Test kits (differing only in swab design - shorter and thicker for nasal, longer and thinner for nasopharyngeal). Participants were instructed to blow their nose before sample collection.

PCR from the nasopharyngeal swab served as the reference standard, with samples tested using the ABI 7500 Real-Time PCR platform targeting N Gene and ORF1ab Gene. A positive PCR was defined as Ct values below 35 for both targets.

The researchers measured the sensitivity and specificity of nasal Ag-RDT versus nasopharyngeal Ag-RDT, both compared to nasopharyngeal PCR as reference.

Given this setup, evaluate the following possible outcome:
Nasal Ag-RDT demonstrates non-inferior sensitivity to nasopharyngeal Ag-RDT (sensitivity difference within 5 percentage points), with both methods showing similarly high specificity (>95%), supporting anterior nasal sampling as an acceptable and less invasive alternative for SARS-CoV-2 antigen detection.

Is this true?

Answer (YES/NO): YES